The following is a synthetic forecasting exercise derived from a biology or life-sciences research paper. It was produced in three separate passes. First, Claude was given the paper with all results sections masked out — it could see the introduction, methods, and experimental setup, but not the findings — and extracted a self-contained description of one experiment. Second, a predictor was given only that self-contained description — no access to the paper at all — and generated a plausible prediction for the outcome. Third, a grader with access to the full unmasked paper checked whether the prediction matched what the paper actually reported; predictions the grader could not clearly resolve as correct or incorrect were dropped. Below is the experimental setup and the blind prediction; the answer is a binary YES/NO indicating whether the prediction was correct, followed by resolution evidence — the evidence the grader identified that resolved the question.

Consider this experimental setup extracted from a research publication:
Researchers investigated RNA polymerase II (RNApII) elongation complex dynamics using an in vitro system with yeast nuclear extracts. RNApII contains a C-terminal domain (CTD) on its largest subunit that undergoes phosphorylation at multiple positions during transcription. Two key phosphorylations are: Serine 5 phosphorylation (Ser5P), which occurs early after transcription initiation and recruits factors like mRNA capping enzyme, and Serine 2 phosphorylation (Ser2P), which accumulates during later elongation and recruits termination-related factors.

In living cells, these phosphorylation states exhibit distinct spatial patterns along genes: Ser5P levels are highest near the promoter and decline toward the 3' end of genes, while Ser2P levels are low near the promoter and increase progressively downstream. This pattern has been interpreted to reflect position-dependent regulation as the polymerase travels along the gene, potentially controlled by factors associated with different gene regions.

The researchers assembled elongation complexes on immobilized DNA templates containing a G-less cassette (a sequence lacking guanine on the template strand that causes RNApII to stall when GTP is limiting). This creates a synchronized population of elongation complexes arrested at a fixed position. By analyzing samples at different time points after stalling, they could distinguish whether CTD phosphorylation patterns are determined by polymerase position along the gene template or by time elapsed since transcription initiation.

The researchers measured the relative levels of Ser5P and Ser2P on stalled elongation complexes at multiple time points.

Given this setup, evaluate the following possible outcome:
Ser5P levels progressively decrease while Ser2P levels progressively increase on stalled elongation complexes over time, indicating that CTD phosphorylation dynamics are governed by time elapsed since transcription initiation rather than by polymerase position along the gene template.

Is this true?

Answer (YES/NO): YES